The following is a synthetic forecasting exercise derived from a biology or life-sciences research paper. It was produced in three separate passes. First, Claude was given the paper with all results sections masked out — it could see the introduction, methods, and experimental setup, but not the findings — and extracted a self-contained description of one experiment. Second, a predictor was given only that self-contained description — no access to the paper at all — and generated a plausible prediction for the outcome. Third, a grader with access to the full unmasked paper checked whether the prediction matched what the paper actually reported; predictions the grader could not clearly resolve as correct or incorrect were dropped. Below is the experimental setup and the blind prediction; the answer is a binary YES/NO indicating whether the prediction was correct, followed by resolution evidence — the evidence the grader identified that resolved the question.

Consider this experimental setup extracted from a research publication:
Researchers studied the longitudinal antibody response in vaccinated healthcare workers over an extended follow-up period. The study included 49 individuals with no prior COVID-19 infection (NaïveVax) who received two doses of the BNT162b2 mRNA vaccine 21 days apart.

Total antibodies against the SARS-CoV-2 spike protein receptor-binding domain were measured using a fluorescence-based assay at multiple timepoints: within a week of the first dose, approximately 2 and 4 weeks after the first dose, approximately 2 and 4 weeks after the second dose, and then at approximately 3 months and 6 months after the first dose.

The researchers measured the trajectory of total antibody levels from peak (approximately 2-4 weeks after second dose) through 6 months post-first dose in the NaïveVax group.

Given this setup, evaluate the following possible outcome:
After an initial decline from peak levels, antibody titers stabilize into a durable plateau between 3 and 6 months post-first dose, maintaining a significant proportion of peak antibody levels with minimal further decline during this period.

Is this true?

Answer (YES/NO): NO